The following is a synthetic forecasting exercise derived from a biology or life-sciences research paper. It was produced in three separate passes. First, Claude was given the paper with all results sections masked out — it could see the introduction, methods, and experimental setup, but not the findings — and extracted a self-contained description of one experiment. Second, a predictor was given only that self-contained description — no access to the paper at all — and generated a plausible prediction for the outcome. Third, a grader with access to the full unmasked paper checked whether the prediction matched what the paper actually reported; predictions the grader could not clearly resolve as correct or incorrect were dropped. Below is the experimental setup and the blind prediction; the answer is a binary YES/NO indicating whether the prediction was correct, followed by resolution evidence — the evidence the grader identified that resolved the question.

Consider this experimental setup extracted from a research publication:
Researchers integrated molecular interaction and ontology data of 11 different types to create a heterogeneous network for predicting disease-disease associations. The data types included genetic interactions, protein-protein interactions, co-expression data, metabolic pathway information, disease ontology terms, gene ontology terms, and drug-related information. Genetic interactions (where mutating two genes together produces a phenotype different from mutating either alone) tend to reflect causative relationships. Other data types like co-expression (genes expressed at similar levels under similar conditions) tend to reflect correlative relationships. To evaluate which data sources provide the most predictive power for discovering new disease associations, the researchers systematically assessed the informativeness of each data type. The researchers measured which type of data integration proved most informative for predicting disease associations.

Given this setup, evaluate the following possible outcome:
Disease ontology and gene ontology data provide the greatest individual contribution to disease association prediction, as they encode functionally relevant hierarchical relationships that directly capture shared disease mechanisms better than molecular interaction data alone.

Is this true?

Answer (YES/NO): NO